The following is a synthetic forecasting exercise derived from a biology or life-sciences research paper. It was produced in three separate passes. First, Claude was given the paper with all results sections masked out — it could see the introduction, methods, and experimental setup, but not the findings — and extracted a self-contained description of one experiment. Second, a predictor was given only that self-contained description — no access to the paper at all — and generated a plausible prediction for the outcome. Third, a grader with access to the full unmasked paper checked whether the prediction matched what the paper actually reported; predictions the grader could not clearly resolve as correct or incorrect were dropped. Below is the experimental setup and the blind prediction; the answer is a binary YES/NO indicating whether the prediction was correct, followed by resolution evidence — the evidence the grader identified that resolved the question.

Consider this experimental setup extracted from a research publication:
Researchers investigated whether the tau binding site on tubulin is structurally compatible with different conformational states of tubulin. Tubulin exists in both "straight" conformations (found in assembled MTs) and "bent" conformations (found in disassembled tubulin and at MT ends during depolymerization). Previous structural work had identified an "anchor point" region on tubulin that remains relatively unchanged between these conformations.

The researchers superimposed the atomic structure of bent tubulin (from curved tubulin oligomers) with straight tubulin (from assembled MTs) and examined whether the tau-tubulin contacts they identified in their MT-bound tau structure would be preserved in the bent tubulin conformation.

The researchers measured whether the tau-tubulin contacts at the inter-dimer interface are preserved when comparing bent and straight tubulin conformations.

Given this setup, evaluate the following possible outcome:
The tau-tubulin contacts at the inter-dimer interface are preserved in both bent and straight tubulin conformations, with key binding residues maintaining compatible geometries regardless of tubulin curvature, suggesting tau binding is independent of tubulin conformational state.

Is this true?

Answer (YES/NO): YES